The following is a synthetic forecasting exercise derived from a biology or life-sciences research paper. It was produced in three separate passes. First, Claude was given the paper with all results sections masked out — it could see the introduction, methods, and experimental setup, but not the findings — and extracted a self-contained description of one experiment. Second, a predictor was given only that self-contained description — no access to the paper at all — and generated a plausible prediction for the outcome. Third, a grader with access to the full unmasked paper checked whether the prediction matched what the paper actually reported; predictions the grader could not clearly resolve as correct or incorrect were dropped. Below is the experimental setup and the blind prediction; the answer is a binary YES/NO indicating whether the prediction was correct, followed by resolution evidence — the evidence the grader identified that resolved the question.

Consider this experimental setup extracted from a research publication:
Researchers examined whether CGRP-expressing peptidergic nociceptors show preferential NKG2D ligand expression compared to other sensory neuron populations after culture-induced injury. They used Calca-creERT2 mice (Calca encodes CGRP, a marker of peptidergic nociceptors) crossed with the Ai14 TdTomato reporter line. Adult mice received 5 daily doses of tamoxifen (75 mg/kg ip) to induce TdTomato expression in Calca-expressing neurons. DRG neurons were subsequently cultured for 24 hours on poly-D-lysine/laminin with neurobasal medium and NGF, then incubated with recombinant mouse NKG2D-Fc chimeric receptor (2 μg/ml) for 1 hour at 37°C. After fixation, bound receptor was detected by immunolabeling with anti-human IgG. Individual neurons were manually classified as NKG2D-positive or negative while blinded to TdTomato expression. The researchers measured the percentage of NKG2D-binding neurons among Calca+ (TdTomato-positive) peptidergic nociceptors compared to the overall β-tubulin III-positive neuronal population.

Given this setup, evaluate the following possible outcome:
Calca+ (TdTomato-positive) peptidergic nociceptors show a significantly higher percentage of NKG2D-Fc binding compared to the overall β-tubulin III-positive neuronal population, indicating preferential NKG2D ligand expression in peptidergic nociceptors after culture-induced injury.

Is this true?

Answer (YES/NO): NO